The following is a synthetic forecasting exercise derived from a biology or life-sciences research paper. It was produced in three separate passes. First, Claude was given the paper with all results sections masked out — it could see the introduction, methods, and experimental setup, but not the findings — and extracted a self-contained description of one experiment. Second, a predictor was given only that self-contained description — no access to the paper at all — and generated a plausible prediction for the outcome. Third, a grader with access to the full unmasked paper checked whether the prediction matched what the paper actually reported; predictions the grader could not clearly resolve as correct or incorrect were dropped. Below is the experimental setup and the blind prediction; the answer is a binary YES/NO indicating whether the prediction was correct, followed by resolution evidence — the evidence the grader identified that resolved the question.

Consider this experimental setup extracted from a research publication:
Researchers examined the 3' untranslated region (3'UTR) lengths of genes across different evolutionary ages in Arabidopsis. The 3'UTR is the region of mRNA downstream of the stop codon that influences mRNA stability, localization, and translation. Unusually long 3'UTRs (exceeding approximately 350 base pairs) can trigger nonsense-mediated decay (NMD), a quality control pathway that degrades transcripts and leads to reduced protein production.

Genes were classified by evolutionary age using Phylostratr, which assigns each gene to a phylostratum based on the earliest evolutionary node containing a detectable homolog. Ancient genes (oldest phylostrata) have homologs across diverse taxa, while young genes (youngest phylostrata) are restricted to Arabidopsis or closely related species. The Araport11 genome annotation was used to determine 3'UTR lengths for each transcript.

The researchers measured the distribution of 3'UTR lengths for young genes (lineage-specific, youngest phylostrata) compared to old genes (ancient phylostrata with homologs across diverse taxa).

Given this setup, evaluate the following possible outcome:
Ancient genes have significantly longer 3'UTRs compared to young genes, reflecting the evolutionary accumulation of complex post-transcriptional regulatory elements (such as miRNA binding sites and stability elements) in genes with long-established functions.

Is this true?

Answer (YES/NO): NO